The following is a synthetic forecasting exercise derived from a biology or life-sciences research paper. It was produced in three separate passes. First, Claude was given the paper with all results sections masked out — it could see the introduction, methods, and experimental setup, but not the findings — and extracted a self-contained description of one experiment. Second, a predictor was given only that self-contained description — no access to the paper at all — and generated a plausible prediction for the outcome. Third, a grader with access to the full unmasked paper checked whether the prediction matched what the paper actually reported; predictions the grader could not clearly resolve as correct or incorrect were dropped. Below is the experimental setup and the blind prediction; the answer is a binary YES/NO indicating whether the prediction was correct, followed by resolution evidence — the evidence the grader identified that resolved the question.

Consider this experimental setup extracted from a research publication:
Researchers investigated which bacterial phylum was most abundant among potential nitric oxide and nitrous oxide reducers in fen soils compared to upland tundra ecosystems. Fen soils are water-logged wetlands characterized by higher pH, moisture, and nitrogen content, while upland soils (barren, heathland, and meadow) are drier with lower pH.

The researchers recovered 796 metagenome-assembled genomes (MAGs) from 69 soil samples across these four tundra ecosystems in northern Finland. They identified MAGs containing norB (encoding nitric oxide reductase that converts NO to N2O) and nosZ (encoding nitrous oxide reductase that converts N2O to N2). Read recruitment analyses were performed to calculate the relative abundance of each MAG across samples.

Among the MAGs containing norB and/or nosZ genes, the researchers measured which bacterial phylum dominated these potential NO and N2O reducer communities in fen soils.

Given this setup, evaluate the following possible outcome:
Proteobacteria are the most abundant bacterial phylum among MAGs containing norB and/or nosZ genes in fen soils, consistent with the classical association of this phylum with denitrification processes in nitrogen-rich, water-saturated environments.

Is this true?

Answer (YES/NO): NO